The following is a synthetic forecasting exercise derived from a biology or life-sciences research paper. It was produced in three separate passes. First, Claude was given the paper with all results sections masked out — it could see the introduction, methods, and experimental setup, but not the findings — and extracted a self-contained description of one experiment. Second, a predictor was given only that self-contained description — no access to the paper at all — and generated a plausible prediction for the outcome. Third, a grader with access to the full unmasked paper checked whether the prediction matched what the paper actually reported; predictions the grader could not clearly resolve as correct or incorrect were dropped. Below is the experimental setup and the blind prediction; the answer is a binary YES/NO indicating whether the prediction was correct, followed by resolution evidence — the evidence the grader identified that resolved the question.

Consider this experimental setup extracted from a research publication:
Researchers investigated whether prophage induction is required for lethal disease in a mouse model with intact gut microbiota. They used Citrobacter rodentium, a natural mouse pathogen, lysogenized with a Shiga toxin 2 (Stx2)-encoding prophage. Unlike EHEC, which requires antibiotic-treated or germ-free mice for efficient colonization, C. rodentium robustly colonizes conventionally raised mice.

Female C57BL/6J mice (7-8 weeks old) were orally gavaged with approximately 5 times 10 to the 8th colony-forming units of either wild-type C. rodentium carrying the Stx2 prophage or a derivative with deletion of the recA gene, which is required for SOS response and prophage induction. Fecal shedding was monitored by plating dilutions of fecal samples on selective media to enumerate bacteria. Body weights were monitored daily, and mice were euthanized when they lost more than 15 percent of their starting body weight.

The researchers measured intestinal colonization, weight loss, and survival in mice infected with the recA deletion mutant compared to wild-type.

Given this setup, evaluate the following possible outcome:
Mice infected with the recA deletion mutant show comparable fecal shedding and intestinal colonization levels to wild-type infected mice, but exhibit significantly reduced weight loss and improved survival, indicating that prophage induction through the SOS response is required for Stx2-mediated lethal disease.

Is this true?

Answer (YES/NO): YES